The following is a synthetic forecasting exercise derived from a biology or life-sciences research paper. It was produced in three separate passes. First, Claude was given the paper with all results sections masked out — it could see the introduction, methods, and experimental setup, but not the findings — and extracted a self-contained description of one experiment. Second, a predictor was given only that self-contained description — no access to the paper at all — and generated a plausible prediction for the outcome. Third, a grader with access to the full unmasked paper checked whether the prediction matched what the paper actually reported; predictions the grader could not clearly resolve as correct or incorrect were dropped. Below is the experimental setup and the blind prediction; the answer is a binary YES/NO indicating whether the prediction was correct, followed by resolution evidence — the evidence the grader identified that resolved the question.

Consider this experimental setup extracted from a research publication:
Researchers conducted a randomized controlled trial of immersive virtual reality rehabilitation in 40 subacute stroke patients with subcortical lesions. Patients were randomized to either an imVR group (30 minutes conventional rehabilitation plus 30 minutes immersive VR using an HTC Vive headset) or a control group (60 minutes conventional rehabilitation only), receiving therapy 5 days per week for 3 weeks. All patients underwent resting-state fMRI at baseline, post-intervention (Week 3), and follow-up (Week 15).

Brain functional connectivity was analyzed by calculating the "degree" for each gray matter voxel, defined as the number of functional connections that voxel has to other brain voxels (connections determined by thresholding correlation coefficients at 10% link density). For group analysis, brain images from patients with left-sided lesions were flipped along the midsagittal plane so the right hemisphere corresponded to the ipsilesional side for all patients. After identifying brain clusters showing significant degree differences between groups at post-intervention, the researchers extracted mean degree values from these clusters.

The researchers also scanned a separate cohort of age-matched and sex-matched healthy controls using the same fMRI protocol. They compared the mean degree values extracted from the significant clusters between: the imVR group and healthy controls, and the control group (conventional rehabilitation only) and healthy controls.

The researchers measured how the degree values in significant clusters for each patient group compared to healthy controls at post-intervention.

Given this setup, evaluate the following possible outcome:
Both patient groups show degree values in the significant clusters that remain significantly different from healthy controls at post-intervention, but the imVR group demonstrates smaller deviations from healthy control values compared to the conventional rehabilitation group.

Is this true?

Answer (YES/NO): NO